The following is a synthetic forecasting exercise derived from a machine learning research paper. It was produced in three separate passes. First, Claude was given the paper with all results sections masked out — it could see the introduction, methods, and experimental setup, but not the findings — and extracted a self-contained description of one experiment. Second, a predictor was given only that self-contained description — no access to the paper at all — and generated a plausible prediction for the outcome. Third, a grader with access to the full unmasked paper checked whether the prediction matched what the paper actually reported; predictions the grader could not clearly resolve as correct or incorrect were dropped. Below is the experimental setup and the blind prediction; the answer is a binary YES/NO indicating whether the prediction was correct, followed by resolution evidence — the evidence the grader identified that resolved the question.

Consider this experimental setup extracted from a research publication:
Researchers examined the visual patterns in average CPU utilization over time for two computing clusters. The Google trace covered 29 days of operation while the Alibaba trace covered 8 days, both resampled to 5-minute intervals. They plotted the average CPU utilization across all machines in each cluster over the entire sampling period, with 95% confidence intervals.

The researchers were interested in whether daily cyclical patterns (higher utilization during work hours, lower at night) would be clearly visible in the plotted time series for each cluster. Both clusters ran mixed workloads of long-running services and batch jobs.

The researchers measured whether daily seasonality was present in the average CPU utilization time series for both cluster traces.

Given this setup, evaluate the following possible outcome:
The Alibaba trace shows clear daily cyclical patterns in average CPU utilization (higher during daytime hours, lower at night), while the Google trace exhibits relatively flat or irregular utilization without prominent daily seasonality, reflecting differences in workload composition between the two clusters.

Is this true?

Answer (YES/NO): NO